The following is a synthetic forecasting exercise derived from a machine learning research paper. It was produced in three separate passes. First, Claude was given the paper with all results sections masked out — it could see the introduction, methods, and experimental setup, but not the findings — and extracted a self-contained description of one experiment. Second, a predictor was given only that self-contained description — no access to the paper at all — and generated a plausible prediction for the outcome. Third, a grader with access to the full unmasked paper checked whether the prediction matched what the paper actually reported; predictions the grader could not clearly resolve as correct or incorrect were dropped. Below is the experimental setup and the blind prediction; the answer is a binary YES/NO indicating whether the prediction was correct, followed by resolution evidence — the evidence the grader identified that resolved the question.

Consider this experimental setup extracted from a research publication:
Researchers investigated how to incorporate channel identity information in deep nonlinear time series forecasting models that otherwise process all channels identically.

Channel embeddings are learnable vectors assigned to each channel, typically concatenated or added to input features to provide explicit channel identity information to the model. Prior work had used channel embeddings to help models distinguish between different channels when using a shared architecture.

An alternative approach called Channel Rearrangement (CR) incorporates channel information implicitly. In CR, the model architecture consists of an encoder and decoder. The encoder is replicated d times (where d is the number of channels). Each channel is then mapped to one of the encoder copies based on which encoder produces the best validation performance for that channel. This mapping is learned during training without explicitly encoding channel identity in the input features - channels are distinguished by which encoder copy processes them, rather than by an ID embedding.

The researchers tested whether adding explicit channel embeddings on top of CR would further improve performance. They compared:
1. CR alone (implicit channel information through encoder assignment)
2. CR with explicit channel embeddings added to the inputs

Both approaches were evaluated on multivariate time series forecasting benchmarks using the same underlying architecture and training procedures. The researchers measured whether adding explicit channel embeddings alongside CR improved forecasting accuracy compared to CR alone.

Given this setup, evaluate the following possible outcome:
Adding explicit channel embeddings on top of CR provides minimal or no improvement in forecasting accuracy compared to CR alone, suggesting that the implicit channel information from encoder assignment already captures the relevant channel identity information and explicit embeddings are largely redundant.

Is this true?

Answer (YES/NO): YES